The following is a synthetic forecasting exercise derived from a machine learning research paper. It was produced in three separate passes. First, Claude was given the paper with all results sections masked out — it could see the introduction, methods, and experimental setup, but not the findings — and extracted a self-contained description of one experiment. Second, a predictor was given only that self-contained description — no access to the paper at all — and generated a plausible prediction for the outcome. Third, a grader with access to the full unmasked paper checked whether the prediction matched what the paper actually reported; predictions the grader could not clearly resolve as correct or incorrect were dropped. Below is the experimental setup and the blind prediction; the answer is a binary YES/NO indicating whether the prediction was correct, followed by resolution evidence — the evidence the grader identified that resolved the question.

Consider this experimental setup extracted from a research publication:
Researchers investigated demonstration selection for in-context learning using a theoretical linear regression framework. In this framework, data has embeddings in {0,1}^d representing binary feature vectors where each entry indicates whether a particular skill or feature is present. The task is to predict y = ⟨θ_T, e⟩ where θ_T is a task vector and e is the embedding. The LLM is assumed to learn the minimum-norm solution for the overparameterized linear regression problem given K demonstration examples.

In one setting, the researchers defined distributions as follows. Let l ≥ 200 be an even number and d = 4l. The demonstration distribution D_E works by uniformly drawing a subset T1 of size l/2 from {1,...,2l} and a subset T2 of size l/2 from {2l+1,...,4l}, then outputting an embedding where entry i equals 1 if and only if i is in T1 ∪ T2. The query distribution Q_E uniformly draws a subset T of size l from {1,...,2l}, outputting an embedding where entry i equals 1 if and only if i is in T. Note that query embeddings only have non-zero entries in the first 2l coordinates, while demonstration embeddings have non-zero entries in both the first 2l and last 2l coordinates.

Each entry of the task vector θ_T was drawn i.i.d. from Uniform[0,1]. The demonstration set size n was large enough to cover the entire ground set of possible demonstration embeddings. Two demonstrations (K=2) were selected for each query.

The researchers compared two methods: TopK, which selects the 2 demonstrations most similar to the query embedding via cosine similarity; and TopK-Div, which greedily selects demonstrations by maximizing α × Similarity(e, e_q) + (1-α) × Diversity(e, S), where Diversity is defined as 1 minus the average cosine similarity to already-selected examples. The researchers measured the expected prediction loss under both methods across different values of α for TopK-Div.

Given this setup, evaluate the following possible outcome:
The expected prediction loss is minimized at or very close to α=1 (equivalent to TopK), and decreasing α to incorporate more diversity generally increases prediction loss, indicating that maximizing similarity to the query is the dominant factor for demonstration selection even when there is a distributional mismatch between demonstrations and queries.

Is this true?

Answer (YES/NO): NO